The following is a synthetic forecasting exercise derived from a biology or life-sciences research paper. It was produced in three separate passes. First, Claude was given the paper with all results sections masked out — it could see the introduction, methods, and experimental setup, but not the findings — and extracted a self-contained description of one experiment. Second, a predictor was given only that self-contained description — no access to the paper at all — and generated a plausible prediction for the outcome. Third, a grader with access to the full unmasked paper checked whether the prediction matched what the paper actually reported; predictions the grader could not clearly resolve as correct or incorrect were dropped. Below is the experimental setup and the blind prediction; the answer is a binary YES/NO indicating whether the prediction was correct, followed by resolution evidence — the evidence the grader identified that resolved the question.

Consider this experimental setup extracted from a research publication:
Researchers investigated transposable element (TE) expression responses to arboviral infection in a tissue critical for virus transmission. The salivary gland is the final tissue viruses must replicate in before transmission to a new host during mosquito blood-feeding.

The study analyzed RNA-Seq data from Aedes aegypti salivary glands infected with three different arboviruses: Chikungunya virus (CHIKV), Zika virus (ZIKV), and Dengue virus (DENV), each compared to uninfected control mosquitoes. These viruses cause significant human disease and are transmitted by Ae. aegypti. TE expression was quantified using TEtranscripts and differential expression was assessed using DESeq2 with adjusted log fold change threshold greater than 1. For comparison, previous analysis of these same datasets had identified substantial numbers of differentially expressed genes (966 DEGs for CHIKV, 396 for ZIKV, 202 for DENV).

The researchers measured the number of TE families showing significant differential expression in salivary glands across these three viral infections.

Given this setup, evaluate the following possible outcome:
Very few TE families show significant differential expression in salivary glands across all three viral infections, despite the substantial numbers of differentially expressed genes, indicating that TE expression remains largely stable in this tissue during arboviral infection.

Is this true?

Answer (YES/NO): YES